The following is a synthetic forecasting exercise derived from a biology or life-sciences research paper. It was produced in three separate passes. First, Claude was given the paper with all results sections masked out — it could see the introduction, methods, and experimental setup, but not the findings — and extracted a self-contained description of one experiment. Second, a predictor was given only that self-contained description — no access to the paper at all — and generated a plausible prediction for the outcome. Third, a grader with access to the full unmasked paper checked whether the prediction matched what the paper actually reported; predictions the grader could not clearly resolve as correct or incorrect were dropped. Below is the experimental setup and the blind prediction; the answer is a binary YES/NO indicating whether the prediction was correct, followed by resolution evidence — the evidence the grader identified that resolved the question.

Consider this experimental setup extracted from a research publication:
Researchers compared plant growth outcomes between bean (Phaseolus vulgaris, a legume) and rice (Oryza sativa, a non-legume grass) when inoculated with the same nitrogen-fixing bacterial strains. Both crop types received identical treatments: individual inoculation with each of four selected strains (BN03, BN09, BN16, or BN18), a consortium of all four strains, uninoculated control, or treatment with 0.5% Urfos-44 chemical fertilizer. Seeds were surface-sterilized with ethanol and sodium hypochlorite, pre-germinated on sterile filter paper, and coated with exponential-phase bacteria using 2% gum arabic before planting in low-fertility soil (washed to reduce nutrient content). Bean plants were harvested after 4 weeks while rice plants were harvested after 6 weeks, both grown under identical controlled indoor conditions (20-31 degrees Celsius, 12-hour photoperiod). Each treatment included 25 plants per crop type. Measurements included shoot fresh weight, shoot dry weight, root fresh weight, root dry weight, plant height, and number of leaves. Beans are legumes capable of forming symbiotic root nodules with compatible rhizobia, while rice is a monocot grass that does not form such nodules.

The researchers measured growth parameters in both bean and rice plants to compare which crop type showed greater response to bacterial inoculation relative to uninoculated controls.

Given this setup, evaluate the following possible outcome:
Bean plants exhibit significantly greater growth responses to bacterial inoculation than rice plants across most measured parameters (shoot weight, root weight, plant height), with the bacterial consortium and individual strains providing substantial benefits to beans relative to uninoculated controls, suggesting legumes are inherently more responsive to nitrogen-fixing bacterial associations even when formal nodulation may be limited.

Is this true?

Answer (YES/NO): YES